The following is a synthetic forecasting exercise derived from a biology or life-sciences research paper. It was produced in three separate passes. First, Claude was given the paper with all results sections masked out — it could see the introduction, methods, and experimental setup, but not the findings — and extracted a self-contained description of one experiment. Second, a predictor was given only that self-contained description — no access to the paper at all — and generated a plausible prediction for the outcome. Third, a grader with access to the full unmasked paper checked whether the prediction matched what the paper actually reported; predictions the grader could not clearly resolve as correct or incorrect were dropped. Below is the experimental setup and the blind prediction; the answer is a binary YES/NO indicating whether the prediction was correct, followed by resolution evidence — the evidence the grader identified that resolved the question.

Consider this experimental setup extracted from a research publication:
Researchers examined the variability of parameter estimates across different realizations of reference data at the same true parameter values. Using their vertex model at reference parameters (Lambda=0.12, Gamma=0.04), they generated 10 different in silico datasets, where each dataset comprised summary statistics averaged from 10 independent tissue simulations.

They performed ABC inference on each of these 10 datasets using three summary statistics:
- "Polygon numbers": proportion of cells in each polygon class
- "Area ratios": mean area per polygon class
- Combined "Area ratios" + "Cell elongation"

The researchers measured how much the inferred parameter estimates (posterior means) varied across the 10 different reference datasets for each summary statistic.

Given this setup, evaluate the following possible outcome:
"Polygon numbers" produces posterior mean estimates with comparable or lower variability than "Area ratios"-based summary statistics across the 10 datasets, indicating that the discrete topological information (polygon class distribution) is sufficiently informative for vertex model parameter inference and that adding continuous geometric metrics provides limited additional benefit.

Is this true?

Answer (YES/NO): NO